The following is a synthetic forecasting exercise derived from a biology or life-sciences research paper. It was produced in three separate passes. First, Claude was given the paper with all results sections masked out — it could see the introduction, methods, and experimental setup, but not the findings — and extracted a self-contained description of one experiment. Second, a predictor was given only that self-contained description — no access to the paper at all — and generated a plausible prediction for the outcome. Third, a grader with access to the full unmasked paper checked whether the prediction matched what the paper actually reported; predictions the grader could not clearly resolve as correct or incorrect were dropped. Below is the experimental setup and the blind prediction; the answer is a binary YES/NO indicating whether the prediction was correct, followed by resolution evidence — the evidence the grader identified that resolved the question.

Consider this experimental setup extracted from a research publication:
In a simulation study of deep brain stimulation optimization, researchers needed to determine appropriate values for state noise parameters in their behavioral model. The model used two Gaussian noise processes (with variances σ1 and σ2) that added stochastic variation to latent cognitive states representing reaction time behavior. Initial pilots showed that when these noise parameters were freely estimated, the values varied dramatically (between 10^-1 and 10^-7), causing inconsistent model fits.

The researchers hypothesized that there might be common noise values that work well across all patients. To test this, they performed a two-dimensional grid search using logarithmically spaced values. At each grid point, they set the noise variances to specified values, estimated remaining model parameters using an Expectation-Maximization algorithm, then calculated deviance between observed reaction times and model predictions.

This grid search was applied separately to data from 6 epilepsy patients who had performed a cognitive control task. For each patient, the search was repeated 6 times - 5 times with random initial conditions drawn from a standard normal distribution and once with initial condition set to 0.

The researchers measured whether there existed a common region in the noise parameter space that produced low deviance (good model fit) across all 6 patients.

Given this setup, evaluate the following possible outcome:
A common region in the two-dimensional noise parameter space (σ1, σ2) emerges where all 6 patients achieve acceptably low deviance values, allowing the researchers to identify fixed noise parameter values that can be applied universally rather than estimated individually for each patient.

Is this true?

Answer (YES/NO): YES